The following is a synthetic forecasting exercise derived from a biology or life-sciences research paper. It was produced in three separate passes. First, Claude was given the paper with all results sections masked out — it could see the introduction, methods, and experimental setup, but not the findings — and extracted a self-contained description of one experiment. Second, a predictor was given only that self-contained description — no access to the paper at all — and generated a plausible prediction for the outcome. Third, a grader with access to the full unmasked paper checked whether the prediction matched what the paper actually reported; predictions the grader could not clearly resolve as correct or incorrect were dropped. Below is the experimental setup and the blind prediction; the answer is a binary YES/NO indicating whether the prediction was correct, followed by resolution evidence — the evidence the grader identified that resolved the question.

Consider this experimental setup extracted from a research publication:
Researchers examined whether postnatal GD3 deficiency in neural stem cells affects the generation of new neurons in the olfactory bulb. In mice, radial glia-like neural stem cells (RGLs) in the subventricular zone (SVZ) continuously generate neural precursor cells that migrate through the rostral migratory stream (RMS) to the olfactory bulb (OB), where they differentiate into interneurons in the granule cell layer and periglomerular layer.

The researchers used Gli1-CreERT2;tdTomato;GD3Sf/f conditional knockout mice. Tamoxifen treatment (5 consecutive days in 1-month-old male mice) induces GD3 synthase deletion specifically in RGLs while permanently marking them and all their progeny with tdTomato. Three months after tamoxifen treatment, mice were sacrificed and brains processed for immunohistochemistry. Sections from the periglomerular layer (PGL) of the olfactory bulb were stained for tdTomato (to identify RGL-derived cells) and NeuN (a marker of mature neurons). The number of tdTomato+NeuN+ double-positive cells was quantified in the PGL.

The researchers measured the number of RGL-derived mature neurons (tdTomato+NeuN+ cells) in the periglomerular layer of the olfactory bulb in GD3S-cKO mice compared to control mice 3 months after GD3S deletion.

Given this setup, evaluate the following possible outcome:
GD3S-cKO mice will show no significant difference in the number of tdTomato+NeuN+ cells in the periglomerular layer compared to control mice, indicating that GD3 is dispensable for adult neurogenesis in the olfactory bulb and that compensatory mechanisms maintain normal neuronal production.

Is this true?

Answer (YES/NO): NO